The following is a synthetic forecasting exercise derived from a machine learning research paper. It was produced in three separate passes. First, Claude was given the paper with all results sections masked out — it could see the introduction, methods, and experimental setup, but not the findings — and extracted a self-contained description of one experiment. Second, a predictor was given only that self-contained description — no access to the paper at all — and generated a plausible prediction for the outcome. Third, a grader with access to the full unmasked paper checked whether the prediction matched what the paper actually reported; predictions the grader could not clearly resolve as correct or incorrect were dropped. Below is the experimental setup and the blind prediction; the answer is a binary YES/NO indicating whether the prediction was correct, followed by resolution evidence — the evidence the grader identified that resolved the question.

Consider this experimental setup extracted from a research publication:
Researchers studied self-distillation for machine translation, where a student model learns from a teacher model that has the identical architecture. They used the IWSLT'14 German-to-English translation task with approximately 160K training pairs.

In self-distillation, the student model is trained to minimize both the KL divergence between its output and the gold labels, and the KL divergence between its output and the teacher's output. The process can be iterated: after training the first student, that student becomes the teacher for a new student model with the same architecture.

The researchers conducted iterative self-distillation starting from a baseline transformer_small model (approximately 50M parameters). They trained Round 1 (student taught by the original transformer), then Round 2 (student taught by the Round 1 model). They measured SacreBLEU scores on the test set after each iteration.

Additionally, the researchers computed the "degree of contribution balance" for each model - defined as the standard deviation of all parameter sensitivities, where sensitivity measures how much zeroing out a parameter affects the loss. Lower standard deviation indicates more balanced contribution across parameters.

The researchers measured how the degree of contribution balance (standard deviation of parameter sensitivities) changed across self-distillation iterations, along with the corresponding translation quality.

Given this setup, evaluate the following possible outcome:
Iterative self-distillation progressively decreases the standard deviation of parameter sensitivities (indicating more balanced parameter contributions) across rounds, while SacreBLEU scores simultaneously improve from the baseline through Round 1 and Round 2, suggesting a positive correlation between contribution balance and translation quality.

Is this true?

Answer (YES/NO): YES